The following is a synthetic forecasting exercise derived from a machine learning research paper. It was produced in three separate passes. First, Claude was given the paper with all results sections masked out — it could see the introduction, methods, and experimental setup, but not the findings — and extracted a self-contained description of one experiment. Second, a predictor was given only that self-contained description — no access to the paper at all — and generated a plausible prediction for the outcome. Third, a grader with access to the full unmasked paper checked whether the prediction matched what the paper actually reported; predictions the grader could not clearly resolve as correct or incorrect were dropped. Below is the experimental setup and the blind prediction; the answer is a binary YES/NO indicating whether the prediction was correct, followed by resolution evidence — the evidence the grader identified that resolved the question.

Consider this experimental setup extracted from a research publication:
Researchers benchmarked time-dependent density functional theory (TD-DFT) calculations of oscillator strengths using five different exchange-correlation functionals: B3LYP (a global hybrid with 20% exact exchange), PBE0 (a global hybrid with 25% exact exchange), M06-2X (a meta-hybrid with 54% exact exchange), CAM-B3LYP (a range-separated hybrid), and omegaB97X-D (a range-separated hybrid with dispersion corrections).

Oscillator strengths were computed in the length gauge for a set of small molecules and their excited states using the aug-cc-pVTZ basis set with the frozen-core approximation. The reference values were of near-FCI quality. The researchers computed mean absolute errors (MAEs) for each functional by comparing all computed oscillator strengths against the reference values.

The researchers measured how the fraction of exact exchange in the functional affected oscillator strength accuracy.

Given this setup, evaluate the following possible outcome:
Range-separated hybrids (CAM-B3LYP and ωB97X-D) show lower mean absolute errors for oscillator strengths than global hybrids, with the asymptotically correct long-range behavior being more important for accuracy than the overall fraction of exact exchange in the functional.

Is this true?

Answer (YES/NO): YES